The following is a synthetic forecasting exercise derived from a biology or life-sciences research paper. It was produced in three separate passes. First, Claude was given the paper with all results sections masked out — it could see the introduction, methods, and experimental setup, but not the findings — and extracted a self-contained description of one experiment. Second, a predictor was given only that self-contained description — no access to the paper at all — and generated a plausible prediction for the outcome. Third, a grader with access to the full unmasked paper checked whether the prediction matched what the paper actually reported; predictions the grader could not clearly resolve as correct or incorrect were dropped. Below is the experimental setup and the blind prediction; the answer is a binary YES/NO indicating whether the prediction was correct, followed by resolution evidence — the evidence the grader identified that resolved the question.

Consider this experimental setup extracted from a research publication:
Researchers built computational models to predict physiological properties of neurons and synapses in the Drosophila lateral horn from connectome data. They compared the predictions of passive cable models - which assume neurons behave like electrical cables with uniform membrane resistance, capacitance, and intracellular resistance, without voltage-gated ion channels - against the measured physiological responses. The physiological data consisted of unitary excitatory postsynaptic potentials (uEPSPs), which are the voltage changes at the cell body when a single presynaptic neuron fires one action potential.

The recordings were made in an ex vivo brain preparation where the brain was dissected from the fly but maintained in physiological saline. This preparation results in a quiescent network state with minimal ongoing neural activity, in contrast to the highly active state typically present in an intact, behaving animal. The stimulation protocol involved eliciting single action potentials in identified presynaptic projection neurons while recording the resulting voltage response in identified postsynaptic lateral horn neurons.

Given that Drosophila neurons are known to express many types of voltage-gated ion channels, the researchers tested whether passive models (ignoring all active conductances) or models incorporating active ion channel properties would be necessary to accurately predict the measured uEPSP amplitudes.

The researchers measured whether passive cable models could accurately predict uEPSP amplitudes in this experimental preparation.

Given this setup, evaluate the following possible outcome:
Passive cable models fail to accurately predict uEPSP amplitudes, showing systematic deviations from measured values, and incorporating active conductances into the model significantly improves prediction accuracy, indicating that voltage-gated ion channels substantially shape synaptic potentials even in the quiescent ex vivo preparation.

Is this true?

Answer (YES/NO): NO